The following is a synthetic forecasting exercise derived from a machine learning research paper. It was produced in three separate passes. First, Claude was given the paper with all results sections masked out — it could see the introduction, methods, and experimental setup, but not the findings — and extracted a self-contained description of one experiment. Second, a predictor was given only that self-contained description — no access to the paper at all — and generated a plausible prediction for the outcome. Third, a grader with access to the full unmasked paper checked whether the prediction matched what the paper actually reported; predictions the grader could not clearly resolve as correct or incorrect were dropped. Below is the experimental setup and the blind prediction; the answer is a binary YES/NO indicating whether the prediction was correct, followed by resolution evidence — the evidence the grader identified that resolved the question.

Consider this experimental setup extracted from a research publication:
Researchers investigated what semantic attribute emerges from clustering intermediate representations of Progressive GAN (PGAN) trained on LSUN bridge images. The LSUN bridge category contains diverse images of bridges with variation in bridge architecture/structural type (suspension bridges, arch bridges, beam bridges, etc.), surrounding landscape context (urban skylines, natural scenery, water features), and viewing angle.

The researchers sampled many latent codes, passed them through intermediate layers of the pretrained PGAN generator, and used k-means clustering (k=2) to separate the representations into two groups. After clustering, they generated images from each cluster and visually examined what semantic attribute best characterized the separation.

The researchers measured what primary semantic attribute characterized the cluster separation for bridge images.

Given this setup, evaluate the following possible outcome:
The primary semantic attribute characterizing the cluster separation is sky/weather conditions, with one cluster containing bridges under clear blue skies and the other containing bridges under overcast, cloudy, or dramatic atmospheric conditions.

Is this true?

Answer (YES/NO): NO